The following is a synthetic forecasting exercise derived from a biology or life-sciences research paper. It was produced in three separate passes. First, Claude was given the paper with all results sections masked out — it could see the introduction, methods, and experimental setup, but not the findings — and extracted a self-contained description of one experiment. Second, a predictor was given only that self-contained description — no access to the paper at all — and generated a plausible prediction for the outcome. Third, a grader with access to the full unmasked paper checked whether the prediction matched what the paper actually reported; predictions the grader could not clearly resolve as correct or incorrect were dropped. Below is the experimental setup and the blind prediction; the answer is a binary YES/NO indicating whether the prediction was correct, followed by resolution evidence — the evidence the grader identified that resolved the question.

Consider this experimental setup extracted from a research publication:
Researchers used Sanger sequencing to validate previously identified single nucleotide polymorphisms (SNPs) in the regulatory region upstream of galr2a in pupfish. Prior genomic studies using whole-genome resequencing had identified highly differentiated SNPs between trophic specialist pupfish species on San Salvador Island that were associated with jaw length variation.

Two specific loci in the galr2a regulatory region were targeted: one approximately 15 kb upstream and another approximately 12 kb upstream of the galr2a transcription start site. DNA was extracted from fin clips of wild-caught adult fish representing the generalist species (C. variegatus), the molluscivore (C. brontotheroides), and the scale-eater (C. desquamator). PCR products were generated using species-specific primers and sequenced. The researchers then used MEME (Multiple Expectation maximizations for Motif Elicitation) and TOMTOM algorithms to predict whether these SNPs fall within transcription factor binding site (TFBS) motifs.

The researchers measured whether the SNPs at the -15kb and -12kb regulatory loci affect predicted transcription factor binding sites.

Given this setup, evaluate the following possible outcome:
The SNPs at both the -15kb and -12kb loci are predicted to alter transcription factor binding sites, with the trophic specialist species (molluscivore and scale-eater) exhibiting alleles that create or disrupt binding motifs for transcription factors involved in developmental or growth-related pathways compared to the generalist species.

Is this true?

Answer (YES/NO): NO